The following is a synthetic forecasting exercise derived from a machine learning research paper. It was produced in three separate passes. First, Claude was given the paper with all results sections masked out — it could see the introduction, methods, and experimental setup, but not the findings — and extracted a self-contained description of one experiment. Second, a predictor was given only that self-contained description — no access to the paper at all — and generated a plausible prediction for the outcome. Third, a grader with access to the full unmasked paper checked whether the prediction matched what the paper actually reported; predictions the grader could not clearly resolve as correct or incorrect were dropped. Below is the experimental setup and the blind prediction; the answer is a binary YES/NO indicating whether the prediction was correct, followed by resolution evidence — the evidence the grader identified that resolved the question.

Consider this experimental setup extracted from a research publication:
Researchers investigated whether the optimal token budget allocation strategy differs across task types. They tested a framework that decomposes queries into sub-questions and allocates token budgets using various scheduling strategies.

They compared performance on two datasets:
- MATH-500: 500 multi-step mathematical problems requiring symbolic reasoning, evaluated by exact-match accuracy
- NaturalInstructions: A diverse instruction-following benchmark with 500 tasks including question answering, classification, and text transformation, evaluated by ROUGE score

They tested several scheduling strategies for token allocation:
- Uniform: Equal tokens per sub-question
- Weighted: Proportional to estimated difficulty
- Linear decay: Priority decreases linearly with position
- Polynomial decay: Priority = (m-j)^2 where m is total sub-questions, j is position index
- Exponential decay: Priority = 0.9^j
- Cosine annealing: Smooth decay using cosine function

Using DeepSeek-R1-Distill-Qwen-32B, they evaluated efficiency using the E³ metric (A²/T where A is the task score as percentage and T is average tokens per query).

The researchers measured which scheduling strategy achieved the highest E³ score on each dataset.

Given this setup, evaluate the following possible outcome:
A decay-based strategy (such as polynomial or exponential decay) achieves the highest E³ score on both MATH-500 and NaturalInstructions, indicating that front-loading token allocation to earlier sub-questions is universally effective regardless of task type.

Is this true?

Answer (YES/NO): NO